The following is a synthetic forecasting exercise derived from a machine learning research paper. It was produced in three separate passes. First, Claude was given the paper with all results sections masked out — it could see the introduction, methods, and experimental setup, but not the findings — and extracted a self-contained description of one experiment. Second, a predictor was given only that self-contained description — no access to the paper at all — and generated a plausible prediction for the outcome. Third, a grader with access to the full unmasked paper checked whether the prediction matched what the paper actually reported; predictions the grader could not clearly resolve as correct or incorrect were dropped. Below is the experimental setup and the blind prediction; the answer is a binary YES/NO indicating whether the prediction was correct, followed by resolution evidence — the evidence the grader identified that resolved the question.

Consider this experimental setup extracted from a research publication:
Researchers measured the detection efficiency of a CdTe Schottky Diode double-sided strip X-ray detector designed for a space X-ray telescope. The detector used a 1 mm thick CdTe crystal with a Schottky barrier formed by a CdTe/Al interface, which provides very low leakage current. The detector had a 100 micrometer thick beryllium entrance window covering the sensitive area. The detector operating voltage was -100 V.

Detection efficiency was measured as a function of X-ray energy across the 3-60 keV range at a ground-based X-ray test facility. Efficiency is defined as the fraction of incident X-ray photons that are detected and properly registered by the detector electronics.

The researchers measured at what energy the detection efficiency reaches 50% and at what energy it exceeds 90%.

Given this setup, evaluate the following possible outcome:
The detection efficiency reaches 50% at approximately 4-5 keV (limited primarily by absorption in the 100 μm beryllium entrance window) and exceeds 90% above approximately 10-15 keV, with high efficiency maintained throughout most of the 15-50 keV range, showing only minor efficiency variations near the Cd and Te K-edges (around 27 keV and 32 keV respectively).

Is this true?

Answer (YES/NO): NO